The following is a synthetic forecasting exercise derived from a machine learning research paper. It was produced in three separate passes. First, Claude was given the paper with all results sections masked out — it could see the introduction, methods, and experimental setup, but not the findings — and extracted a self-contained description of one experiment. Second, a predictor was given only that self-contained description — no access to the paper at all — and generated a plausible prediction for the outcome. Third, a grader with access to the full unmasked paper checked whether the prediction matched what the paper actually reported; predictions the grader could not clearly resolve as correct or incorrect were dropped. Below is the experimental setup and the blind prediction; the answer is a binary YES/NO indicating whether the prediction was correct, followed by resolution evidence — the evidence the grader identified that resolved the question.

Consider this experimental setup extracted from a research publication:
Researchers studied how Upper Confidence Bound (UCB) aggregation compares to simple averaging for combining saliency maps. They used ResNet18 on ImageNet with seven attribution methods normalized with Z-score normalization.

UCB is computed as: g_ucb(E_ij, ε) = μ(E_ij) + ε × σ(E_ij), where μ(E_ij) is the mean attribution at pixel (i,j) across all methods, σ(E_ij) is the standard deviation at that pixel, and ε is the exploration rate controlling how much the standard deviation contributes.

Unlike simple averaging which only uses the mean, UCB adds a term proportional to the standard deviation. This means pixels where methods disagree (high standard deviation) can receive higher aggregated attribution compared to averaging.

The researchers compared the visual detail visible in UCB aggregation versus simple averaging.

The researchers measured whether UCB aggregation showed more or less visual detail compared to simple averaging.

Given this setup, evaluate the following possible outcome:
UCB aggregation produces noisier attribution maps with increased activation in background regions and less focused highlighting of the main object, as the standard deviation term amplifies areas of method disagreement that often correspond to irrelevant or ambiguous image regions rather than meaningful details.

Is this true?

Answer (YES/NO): NO